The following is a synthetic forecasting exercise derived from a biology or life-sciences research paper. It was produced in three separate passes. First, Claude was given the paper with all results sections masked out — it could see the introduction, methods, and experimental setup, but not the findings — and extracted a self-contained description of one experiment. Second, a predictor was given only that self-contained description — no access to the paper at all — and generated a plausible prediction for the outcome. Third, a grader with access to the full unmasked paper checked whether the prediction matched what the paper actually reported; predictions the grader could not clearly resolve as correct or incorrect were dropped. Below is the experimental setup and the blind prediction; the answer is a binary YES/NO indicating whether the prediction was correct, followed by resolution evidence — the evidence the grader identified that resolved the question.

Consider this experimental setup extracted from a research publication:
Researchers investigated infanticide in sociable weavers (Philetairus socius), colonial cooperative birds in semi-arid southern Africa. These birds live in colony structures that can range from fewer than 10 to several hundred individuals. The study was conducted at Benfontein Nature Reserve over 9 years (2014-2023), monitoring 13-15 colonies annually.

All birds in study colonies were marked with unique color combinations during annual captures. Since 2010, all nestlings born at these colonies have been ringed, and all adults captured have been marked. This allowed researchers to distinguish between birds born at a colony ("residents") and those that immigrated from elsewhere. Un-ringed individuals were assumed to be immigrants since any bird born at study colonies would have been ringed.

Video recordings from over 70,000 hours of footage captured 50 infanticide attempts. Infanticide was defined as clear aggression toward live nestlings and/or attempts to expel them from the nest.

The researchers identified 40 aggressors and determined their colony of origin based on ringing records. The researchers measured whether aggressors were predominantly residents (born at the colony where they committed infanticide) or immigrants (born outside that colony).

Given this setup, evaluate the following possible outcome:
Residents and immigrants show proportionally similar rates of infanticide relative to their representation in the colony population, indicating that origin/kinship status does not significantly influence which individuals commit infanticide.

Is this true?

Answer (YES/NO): NO